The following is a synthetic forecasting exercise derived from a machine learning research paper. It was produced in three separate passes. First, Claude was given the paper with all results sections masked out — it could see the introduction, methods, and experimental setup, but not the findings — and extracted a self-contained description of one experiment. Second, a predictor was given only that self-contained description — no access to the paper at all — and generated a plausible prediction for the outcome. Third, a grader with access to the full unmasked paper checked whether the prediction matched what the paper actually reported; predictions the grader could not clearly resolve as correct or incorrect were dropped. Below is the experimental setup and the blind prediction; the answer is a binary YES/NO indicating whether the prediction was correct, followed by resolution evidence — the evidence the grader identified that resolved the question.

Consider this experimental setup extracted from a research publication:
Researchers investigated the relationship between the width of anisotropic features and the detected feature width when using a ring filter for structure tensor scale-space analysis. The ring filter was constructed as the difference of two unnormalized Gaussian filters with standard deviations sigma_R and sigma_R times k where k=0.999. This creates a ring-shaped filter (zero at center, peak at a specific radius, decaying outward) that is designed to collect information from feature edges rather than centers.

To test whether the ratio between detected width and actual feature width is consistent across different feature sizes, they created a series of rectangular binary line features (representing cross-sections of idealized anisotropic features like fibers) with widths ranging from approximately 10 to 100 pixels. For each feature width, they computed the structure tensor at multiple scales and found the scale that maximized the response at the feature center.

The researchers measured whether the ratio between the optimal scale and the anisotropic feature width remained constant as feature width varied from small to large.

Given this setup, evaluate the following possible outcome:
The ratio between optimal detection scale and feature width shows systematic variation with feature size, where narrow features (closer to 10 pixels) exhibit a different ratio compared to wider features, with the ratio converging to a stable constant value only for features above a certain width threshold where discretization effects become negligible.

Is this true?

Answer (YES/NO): NO